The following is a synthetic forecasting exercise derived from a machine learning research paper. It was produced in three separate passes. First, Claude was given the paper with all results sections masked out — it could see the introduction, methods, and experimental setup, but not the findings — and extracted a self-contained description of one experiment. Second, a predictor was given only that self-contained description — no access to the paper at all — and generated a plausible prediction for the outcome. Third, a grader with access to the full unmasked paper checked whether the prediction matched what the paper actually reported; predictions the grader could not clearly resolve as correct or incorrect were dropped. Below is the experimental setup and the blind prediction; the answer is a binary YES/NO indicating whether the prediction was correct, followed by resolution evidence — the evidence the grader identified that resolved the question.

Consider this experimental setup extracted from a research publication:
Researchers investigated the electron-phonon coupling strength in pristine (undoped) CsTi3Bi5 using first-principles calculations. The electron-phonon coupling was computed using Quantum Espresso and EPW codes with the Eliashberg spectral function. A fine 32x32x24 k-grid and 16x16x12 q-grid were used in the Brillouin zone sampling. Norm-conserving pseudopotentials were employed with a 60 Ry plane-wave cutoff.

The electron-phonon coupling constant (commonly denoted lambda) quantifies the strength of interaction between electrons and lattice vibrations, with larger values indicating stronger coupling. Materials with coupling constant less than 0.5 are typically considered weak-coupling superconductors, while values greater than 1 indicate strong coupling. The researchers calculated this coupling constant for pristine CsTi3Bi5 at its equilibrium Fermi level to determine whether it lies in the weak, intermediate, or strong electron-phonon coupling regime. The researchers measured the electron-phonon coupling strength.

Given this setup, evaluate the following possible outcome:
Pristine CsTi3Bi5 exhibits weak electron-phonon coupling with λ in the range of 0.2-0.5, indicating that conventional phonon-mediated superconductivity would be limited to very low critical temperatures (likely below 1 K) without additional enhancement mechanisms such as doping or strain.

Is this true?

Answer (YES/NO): YES